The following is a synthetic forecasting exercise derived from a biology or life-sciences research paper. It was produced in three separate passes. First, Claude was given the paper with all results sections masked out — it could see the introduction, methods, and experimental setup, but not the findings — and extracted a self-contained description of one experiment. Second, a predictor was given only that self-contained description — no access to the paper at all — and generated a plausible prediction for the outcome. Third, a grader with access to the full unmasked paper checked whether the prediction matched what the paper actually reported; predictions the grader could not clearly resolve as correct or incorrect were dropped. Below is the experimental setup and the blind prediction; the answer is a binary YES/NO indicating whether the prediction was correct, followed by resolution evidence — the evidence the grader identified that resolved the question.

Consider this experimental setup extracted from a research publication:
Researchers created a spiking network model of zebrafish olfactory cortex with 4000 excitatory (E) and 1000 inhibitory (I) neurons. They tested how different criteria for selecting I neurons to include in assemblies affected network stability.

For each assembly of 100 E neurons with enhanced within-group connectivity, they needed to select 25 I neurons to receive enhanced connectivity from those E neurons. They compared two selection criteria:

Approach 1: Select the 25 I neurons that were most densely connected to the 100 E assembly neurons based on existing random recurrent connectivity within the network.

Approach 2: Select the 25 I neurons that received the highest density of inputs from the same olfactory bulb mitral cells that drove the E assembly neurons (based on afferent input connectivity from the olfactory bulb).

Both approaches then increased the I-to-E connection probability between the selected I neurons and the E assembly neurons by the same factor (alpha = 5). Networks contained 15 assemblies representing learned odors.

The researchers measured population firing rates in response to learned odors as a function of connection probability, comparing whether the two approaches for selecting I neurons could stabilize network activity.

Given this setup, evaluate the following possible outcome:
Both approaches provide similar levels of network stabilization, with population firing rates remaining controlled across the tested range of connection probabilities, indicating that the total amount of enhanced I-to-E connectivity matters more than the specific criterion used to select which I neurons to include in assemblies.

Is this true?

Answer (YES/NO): NO